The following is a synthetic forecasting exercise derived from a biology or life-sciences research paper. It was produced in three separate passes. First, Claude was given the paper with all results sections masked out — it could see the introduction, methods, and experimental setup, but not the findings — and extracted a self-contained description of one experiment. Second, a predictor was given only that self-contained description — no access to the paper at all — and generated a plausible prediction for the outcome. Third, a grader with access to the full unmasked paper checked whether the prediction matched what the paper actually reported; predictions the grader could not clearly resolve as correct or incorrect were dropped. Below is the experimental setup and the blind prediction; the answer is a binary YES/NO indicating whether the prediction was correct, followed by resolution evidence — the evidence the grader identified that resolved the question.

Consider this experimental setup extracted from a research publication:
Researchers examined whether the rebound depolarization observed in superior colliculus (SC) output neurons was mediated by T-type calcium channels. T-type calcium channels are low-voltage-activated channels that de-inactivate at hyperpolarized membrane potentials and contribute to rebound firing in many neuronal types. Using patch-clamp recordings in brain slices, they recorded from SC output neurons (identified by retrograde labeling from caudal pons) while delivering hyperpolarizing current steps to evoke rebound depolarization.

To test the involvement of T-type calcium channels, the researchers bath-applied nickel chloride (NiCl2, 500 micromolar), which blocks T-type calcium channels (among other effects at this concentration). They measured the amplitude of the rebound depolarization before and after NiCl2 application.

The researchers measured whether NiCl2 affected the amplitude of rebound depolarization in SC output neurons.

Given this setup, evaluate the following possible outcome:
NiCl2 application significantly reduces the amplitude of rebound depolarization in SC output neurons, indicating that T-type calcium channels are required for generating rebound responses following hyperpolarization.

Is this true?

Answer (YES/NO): YES